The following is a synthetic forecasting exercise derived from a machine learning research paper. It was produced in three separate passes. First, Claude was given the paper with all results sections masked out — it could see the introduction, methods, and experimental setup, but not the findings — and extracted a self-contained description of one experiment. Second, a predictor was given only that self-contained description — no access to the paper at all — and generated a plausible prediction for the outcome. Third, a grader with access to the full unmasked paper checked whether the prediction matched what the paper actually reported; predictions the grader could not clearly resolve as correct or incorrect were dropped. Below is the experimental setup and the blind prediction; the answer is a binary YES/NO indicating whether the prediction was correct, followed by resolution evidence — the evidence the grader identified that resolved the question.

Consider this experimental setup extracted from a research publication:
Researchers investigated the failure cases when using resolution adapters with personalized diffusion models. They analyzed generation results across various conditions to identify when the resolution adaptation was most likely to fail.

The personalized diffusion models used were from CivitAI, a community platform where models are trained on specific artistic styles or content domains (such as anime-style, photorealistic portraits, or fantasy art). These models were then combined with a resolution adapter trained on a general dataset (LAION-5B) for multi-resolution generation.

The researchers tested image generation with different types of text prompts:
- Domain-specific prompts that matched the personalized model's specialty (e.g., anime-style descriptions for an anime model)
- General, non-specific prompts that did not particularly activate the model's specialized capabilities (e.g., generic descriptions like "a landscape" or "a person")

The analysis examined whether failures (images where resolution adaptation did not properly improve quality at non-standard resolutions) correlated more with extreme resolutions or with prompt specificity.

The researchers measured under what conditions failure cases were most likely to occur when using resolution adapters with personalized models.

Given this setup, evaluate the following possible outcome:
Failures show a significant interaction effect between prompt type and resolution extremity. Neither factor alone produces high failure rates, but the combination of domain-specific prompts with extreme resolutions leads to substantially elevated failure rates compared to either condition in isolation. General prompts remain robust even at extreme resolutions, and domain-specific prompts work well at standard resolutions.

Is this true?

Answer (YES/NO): NO